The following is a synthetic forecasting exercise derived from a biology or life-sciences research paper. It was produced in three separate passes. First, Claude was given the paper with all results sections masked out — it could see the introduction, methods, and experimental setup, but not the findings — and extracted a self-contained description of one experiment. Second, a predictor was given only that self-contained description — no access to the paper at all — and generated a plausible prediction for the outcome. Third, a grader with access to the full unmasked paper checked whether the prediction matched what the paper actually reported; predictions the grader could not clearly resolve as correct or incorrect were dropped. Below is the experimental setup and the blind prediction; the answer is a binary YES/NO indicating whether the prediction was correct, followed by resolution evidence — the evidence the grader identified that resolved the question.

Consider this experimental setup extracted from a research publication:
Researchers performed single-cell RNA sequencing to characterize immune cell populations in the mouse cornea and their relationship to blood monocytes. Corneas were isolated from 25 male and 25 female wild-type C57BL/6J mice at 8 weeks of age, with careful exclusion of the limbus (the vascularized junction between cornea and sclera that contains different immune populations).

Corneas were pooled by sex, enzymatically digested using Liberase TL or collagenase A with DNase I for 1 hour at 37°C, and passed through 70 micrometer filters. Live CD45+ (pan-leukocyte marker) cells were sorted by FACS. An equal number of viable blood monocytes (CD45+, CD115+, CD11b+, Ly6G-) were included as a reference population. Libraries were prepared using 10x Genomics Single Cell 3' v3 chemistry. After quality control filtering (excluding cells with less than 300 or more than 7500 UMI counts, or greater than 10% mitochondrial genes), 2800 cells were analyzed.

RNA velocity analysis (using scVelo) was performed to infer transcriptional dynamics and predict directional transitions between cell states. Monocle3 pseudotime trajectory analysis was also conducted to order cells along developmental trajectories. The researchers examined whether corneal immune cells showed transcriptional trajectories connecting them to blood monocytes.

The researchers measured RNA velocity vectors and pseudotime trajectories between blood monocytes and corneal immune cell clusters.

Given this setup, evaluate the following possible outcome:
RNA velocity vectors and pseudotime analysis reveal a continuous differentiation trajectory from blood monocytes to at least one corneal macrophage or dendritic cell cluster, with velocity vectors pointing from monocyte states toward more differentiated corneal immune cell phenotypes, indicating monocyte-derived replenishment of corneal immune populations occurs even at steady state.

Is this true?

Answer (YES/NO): YES